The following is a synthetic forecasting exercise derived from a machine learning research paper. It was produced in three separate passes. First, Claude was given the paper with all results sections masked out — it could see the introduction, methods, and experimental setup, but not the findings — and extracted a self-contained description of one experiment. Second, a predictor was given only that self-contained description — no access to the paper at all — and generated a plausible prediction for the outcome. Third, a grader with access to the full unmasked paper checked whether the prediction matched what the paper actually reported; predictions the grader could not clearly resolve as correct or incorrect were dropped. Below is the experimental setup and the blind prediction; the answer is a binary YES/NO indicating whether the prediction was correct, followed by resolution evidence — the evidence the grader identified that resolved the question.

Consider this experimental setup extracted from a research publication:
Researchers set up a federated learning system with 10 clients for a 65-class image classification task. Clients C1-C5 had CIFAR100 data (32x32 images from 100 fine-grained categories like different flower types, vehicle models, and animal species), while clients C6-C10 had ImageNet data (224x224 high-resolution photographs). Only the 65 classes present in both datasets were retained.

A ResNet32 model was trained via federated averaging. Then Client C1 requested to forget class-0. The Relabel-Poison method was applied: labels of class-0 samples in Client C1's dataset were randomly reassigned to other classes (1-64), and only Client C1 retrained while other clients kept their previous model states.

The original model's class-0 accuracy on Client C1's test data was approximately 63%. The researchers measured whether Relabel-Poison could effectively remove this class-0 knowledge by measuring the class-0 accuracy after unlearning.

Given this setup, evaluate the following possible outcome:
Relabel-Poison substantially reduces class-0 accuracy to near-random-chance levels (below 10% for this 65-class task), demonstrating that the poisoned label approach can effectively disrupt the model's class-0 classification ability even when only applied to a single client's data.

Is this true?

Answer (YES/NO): NO